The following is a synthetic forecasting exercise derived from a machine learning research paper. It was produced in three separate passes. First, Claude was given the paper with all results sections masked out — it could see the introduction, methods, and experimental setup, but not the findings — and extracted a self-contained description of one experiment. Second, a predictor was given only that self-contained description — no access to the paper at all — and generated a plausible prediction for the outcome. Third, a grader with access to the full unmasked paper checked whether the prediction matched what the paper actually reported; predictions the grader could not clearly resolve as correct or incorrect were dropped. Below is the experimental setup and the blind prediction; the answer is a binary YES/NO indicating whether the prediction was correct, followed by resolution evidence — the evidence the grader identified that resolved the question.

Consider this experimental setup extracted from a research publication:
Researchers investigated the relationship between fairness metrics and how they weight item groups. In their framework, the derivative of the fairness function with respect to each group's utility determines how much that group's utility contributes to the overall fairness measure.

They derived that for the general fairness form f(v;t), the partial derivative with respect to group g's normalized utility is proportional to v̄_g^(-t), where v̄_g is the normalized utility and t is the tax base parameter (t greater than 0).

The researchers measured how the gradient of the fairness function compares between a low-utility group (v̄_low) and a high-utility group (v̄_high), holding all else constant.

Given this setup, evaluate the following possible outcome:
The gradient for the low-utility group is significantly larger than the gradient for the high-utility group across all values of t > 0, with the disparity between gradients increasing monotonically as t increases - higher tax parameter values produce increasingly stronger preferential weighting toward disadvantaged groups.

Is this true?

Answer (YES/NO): YES